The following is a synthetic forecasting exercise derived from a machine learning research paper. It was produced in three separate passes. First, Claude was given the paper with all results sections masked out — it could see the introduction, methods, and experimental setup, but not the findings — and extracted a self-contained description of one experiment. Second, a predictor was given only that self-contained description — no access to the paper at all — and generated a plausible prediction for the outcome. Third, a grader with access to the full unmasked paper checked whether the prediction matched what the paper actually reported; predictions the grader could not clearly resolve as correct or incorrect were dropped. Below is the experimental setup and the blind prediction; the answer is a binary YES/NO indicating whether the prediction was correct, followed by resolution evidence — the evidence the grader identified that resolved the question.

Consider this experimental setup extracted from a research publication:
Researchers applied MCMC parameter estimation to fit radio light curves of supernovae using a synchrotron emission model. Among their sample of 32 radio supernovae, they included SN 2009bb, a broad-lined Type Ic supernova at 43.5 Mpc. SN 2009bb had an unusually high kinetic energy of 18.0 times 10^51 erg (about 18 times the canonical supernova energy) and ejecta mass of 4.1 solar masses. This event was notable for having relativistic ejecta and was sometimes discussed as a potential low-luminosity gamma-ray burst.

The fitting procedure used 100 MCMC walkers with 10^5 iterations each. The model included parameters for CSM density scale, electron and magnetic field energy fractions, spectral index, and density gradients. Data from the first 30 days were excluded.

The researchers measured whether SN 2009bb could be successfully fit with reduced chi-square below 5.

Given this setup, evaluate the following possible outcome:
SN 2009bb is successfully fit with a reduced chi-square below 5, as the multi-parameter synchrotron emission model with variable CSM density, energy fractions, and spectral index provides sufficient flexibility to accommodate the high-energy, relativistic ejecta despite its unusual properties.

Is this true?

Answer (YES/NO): NO